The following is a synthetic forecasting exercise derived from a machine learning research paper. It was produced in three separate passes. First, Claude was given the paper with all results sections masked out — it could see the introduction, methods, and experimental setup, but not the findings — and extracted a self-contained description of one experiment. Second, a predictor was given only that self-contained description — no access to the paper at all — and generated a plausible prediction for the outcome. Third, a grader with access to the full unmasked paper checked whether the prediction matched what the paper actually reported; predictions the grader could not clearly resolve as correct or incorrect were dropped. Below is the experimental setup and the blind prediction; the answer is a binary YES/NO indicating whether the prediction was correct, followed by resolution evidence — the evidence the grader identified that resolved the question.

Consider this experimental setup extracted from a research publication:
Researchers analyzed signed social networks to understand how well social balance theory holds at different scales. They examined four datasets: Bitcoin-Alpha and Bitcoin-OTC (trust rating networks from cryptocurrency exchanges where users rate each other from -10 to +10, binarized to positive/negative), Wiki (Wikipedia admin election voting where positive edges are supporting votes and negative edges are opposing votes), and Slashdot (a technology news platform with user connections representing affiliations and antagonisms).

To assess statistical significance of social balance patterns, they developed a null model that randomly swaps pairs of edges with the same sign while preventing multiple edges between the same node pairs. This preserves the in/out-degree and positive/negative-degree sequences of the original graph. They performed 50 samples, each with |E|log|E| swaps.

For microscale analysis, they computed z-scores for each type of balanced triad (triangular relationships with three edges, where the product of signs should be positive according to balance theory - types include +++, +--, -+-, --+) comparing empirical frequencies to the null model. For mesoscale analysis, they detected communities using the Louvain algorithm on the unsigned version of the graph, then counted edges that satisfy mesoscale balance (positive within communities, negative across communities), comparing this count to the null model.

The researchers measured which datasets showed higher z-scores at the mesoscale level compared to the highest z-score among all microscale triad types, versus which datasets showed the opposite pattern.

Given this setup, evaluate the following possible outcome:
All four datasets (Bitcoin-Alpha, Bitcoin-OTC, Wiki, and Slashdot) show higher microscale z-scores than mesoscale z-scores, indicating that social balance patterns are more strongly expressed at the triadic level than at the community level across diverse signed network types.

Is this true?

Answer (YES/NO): NO